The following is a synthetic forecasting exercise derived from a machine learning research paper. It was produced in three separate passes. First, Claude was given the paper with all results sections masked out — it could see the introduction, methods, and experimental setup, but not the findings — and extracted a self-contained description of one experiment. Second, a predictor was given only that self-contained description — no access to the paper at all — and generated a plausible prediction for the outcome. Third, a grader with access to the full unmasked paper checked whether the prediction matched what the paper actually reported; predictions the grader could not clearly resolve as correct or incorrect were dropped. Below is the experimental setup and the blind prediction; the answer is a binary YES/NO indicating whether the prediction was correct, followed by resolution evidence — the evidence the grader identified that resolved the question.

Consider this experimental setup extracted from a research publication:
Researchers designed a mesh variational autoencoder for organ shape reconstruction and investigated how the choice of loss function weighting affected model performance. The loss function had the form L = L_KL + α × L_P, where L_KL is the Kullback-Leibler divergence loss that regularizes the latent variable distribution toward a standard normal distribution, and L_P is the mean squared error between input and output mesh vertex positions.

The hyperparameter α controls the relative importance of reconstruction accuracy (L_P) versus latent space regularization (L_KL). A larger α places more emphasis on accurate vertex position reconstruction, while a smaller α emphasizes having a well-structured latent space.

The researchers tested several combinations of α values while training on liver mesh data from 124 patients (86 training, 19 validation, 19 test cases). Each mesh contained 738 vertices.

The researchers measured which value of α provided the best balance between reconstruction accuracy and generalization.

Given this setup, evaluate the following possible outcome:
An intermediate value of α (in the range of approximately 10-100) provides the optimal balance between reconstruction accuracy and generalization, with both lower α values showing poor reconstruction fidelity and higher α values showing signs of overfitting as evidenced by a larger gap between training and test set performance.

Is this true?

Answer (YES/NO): NO